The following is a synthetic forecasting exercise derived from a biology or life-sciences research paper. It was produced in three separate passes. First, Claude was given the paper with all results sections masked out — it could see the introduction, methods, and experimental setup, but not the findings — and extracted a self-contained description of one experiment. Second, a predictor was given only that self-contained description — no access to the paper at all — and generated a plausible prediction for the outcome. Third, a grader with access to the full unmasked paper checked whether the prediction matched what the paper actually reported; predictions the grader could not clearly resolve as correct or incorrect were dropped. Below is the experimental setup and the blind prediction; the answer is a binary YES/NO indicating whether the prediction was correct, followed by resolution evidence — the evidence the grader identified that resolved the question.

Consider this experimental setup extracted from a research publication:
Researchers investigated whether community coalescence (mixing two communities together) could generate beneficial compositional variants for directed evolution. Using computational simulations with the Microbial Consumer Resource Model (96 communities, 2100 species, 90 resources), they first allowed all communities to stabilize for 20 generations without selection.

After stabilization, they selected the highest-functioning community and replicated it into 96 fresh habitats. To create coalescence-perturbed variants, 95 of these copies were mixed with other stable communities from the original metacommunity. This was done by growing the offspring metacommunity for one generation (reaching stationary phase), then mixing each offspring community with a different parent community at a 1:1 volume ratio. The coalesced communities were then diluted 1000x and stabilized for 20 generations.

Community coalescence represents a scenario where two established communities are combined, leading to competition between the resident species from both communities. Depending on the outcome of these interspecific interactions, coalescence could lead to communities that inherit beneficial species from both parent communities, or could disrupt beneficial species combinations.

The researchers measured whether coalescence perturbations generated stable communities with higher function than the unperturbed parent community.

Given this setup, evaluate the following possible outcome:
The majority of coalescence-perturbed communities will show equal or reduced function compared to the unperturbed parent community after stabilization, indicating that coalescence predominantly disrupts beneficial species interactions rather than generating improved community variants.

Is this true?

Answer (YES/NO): NO